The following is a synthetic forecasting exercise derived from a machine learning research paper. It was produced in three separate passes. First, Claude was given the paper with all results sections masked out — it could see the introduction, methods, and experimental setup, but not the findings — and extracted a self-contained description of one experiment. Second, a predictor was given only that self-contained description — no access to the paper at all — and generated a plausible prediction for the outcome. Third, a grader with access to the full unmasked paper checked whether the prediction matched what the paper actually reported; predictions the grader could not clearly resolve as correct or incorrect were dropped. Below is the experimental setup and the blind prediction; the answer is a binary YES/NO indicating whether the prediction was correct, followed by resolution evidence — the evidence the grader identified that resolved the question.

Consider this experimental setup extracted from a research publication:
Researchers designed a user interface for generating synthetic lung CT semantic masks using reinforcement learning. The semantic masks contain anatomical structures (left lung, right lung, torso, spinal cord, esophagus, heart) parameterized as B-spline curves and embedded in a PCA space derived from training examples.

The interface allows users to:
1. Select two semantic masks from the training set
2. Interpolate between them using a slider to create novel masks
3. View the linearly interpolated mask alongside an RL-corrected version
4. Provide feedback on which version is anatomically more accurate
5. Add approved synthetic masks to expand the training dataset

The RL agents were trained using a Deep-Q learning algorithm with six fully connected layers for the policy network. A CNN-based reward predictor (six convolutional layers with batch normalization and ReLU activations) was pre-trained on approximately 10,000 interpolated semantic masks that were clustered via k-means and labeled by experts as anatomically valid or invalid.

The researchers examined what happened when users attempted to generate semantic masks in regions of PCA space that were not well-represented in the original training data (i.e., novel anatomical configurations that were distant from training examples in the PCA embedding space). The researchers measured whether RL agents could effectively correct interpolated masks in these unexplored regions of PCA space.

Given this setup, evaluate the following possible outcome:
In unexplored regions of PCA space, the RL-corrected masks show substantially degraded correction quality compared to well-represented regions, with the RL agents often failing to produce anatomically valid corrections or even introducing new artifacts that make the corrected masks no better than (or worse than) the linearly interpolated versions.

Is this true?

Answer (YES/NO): YES